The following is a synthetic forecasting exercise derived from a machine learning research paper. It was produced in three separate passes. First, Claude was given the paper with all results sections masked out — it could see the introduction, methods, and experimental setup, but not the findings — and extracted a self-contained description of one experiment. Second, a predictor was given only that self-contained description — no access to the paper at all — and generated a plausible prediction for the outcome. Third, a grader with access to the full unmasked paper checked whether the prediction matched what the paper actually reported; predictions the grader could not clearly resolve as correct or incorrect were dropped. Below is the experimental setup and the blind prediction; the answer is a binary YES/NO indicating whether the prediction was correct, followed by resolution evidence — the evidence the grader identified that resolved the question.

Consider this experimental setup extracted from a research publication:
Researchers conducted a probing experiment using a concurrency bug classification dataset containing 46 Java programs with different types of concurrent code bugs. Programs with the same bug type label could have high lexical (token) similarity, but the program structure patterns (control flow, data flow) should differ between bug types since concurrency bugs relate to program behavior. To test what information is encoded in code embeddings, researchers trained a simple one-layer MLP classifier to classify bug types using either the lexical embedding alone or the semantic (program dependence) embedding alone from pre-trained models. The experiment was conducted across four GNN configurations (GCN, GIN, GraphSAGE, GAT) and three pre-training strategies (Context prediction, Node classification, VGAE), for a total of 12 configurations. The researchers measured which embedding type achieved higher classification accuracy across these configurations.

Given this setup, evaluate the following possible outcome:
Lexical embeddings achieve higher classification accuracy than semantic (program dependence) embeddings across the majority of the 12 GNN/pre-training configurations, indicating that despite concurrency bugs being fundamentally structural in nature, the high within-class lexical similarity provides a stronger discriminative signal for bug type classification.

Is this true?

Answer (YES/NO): NO